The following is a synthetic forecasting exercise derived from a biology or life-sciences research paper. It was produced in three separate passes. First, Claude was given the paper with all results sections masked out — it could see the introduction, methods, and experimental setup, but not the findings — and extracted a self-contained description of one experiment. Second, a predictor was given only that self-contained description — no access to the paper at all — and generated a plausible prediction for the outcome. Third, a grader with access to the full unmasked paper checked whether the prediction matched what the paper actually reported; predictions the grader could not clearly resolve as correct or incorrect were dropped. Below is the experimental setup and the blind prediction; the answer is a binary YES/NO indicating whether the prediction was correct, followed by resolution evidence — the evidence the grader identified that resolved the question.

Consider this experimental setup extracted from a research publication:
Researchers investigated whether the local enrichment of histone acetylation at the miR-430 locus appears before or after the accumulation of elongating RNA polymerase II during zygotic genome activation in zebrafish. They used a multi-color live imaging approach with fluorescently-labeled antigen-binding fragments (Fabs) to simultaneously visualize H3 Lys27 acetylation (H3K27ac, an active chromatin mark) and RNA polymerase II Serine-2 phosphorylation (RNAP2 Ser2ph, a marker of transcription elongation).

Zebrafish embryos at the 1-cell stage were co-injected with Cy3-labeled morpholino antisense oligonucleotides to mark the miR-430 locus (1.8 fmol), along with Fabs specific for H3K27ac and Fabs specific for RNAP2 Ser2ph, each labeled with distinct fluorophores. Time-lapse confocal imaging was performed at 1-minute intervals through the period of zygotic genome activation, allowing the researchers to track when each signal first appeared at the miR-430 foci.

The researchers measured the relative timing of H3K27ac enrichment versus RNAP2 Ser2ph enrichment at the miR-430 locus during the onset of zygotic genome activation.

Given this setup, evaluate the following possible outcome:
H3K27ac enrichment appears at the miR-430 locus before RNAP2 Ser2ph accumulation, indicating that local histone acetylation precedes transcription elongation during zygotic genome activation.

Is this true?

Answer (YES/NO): YES